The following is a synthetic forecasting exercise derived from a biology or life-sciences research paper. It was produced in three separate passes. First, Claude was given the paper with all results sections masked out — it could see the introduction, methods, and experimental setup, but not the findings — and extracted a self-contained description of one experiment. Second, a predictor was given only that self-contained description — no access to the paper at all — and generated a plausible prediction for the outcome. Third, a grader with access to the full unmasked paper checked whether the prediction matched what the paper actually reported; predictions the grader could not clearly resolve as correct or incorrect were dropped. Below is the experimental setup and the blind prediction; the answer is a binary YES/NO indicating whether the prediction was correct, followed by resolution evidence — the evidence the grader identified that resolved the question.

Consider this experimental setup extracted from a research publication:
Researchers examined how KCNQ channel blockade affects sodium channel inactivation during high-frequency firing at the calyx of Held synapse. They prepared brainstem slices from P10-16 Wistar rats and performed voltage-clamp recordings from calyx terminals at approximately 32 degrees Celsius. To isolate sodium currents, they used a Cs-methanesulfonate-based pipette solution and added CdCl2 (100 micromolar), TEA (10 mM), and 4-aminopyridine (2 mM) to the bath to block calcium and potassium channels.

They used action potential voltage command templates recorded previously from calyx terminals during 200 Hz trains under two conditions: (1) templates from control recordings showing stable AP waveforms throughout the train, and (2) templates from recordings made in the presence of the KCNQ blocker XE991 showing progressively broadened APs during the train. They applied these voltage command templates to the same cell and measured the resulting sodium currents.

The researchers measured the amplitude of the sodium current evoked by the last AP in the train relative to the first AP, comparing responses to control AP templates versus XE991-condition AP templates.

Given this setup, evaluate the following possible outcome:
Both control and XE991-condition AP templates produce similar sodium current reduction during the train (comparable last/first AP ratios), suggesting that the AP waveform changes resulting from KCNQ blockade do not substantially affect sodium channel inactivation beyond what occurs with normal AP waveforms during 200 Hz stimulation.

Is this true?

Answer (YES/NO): NO